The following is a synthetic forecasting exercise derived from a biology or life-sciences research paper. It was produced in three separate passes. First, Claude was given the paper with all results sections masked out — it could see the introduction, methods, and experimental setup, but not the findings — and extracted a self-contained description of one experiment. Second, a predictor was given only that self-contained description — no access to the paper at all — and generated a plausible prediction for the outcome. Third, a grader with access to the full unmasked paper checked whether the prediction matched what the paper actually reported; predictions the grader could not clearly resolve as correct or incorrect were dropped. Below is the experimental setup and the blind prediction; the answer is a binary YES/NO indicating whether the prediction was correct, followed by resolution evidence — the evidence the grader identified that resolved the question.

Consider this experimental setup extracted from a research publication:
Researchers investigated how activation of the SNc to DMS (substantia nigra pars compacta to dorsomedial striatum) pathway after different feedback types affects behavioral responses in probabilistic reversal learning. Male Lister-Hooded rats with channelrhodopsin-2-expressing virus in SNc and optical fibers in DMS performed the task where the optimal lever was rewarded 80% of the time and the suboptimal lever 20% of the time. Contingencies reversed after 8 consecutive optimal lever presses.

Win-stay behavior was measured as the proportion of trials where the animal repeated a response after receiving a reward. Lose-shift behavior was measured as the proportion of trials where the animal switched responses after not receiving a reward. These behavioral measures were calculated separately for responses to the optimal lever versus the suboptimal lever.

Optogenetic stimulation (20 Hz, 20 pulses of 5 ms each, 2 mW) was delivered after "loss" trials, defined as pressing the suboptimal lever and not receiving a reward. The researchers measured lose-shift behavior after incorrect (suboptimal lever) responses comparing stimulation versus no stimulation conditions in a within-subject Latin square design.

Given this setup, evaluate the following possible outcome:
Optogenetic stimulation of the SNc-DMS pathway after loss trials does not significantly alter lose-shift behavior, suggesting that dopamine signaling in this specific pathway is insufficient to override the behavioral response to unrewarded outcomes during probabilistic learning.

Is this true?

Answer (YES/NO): YES